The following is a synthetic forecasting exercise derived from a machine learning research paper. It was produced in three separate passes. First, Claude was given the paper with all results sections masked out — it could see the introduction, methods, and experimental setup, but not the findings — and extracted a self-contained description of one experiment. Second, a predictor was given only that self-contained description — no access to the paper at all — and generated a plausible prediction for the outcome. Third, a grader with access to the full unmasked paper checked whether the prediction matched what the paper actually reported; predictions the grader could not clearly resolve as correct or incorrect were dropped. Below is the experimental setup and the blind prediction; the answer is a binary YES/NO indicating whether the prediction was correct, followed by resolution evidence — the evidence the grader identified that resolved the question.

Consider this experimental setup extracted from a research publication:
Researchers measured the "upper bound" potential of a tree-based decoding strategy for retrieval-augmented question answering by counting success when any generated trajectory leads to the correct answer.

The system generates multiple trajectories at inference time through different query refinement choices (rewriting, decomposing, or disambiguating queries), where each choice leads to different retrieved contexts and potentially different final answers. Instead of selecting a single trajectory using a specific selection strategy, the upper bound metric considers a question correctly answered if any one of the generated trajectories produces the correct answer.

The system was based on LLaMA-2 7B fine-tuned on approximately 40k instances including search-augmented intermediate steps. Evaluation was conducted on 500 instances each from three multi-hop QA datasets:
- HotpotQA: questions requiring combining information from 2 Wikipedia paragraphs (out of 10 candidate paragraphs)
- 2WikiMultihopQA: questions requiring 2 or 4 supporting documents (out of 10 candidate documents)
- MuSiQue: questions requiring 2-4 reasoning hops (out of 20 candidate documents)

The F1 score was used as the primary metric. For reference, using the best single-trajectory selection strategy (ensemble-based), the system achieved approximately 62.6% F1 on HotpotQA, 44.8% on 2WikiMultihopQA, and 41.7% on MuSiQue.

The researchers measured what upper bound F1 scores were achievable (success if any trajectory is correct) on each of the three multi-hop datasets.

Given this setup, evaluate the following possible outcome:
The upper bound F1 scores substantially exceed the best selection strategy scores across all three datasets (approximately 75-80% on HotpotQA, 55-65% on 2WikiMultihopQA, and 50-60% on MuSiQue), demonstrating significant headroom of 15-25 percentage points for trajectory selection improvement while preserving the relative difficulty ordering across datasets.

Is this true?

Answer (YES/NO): NO